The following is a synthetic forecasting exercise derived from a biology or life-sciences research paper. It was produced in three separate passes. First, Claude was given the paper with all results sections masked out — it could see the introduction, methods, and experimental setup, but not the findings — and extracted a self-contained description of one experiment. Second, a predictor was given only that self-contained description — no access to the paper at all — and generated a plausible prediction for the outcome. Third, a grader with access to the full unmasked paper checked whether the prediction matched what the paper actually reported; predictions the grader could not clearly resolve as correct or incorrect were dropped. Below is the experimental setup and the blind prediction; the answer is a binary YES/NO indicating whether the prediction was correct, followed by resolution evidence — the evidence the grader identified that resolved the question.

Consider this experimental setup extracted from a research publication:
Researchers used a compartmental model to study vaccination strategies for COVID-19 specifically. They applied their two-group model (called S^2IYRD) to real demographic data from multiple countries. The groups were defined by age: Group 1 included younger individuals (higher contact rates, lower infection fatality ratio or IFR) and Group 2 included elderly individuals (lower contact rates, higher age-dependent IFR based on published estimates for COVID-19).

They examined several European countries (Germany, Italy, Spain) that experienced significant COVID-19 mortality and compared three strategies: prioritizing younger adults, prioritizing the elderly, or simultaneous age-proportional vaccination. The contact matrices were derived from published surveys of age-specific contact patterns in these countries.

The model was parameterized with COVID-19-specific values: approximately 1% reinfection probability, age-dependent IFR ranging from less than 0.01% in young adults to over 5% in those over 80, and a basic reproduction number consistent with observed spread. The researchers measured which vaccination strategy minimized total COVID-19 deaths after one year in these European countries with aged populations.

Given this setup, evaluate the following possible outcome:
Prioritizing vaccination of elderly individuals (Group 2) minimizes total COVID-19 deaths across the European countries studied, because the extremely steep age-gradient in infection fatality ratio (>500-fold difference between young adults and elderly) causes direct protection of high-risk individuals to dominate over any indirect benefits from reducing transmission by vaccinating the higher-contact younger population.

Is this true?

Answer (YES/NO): YES